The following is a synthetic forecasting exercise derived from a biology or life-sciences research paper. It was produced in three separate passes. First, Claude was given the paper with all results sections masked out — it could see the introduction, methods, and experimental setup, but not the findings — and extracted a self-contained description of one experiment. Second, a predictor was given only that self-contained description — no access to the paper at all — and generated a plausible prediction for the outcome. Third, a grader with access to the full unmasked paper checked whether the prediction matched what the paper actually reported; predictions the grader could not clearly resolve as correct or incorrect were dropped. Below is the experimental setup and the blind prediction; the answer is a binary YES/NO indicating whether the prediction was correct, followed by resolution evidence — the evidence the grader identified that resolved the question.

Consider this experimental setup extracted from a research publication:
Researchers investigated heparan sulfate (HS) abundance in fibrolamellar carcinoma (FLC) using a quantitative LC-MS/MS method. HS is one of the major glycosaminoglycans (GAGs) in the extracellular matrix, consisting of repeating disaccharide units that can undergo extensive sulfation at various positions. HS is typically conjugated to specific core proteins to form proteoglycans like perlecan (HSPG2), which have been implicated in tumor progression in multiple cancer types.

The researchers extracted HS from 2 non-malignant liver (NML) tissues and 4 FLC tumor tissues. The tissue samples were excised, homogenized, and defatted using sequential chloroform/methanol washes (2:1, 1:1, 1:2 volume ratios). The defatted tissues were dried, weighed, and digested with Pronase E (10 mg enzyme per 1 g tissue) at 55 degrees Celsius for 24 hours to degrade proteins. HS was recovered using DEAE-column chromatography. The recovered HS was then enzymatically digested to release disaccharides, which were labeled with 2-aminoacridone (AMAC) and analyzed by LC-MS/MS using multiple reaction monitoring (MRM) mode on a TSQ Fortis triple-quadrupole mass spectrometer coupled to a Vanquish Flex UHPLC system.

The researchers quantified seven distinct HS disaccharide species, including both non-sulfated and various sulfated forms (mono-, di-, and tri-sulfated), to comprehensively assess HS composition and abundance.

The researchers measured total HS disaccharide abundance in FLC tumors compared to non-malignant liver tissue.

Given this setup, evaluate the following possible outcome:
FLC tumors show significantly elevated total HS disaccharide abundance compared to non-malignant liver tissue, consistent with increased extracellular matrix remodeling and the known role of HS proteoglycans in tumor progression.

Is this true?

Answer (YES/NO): NO